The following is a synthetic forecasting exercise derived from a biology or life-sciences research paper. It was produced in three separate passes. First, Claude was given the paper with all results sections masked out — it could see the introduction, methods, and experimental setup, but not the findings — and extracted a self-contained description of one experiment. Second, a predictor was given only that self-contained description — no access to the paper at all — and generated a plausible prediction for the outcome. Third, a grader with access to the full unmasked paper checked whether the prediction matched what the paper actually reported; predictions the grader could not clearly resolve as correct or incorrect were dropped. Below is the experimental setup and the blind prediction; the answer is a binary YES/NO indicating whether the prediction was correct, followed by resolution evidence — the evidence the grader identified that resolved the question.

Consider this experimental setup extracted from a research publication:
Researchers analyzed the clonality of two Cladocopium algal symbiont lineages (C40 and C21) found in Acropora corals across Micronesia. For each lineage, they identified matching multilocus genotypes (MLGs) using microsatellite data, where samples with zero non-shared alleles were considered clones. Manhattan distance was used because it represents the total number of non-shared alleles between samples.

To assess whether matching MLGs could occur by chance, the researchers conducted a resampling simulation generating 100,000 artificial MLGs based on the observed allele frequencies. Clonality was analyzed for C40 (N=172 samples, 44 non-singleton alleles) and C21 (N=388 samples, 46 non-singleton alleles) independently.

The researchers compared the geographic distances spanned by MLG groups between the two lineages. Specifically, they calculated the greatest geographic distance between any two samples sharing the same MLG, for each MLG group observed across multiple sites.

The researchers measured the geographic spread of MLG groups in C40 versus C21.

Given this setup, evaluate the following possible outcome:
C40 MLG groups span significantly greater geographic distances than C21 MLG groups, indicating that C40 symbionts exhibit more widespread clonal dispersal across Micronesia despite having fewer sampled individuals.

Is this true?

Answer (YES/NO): NO